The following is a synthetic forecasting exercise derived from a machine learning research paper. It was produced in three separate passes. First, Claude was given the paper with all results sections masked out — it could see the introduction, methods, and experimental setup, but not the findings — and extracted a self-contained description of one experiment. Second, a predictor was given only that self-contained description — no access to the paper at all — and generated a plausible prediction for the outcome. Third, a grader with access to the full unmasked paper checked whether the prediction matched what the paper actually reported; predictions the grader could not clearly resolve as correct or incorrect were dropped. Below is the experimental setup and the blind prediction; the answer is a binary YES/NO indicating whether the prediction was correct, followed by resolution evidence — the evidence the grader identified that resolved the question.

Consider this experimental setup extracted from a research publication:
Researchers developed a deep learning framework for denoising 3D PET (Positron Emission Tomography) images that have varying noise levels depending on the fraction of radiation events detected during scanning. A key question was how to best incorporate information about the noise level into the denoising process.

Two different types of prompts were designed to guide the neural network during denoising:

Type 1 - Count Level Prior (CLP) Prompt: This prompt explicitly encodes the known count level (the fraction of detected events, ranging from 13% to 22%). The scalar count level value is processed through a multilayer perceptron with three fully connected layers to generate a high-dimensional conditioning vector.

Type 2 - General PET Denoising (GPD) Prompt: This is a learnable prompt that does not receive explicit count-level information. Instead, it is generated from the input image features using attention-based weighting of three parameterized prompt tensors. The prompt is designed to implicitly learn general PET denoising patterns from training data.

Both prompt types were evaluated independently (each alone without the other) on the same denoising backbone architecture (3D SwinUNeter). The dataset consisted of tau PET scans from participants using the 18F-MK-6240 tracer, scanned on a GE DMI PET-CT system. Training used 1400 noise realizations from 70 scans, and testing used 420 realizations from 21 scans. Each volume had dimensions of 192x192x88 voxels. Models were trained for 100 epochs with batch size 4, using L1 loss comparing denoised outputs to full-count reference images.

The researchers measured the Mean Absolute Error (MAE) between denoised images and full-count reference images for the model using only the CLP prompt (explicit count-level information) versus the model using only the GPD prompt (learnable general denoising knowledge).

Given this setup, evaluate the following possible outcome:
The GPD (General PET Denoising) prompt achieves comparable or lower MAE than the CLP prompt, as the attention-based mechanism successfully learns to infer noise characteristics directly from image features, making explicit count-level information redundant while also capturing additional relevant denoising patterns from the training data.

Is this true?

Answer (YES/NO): YES